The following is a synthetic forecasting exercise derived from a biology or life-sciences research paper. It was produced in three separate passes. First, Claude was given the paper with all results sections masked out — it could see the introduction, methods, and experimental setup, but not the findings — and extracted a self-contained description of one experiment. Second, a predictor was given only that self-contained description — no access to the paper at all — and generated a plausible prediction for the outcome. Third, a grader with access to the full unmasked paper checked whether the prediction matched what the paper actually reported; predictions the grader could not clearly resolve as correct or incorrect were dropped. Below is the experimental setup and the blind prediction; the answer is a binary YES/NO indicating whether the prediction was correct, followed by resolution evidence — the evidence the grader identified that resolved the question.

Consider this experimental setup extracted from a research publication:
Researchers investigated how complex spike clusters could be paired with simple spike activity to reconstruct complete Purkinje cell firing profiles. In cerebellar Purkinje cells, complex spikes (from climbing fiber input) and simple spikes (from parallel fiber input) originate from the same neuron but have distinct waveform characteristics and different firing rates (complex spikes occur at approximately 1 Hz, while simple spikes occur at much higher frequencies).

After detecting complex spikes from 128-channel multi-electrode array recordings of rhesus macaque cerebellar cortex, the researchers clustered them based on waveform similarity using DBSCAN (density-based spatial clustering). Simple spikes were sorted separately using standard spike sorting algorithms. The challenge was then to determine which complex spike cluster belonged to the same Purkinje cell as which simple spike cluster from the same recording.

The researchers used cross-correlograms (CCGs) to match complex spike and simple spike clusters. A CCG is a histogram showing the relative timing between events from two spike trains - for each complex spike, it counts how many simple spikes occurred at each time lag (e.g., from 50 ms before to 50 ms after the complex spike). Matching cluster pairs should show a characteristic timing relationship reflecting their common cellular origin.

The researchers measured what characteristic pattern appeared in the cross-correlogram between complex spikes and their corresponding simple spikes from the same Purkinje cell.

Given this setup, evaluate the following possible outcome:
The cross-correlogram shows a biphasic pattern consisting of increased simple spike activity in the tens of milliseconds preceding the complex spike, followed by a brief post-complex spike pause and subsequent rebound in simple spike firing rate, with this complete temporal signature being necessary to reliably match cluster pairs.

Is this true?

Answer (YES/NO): NO